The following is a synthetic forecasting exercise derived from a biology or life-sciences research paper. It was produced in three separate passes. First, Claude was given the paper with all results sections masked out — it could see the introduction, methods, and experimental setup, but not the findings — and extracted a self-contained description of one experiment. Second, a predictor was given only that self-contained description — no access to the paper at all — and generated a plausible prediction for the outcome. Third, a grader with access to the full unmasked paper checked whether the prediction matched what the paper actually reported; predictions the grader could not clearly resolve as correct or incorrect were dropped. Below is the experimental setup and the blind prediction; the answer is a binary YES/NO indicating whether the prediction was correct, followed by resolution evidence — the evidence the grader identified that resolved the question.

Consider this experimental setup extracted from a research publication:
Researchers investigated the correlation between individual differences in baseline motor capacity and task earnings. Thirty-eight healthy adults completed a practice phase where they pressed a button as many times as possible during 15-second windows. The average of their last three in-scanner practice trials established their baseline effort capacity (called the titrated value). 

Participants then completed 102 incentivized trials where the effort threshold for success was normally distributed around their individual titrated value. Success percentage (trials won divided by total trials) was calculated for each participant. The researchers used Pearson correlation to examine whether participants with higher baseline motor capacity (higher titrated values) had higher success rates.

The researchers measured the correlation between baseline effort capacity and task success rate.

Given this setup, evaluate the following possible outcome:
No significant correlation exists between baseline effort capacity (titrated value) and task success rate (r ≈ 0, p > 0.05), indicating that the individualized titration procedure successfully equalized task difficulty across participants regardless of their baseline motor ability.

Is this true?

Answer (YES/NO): YES